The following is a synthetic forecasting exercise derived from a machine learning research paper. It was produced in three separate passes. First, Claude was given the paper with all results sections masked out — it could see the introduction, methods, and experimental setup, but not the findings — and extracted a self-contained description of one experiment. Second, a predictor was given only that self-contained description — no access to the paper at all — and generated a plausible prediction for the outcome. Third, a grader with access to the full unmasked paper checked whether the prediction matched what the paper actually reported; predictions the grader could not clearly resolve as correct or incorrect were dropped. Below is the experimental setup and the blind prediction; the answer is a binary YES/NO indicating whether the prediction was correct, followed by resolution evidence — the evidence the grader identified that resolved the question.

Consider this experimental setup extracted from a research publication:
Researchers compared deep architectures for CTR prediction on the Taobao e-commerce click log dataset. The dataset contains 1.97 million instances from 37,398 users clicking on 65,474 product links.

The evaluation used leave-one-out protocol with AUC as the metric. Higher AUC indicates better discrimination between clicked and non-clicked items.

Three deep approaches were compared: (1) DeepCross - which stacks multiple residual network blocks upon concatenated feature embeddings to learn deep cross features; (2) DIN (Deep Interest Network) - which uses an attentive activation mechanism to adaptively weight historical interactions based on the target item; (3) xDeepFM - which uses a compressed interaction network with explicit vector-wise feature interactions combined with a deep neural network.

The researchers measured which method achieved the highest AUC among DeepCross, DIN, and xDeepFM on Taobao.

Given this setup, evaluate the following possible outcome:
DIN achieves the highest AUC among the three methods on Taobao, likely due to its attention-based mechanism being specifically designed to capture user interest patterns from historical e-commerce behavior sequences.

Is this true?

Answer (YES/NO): NO